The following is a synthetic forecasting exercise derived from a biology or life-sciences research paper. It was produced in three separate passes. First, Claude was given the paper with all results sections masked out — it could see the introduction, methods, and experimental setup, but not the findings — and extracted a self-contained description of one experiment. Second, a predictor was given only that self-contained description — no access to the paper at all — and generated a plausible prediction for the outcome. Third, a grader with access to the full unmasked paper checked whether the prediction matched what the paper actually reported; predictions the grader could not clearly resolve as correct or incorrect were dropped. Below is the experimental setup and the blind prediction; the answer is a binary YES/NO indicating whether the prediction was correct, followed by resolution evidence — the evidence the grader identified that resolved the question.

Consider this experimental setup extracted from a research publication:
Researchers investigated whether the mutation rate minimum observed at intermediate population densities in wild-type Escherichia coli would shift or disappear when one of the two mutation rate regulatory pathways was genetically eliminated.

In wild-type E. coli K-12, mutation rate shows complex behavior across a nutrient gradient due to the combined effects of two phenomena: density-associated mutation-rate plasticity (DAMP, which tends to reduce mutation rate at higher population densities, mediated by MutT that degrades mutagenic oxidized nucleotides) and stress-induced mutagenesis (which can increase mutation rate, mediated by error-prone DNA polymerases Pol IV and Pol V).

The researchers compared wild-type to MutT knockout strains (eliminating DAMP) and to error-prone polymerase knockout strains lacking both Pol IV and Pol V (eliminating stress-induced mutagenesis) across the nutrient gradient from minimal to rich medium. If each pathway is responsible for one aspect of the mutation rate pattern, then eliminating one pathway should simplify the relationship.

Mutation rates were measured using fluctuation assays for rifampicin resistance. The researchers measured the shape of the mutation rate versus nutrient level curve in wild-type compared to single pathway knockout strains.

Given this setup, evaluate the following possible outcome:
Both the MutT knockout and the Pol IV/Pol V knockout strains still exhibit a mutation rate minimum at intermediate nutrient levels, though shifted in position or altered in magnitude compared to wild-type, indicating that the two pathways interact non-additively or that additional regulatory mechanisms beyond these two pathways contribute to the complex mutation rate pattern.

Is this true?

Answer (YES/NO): NO